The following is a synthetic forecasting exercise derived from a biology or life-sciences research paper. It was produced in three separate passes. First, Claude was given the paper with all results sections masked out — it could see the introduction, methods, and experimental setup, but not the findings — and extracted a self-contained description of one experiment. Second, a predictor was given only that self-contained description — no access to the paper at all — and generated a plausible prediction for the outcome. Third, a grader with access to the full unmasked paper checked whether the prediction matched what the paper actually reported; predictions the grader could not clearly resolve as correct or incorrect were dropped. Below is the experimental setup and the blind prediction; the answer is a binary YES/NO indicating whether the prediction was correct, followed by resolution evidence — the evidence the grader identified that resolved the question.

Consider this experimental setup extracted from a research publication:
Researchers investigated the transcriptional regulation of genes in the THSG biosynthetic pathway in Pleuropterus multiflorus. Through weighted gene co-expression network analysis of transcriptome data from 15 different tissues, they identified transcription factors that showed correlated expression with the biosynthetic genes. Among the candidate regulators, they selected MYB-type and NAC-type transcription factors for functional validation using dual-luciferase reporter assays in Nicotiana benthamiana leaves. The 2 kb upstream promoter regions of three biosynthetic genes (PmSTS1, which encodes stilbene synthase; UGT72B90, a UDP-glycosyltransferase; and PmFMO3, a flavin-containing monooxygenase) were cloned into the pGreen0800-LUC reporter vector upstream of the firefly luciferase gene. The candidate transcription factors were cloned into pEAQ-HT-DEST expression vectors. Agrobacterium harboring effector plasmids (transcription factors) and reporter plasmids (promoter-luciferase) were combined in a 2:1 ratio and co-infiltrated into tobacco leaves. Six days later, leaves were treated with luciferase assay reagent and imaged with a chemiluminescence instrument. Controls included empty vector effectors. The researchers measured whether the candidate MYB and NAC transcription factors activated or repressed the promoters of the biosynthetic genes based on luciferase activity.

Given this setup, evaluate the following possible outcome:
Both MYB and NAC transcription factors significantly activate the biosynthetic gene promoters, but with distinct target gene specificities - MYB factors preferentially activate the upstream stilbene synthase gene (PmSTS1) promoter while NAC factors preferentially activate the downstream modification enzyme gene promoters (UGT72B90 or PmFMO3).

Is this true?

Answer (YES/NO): NO